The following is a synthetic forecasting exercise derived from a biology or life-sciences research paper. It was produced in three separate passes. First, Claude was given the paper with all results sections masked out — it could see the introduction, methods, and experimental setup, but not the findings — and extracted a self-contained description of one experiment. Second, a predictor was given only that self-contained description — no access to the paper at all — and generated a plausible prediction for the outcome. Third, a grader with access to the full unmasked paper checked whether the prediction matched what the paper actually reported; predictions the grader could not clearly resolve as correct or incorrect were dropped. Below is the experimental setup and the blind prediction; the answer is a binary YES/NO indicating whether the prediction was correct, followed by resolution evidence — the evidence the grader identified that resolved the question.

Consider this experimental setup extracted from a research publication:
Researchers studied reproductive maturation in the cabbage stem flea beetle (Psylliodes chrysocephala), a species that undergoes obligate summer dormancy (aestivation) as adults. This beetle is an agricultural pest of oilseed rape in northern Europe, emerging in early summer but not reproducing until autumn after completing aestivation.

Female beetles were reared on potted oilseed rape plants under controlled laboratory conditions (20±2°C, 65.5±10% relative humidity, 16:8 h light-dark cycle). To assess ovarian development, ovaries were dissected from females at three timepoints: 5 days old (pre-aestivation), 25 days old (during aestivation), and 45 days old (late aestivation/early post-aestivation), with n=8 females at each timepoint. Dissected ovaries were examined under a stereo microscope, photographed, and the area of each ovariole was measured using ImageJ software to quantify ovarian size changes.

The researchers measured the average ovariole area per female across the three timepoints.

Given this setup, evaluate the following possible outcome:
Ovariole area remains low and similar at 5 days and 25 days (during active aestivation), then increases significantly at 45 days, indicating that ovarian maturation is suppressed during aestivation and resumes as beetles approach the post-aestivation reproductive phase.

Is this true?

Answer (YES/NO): YES